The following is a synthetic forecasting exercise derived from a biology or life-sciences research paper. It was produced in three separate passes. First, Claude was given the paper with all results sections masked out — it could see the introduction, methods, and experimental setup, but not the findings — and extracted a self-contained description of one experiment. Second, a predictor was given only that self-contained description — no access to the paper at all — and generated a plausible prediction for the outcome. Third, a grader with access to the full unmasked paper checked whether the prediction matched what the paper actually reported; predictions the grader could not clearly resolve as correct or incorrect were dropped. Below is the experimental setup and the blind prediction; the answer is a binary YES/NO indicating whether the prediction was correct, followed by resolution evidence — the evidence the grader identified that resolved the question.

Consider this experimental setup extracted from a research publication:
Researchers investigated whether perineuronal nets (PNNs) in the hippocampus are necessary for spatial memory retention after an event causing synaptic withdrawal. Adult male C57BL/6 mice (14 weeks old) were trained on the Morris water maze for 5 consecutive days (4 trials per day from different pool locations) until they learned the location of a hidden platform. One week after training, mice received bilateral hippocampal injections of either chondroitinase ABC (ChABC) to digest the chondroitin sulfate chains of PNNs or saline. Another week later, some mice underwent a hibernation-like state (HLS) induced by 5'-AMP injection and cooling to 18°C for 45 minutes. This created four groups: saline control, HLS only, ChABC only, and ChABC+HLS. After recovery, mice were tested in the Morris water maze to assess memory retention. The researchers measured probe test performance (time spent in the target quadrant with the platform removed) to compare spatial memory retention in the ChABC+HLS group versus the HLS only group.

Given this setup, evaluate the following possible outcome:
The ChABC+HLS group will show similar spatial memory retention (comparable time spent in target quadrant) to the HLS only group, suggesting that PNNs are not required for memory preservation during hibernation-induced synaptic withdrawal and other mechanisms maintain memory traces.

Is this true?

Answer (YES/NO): YES